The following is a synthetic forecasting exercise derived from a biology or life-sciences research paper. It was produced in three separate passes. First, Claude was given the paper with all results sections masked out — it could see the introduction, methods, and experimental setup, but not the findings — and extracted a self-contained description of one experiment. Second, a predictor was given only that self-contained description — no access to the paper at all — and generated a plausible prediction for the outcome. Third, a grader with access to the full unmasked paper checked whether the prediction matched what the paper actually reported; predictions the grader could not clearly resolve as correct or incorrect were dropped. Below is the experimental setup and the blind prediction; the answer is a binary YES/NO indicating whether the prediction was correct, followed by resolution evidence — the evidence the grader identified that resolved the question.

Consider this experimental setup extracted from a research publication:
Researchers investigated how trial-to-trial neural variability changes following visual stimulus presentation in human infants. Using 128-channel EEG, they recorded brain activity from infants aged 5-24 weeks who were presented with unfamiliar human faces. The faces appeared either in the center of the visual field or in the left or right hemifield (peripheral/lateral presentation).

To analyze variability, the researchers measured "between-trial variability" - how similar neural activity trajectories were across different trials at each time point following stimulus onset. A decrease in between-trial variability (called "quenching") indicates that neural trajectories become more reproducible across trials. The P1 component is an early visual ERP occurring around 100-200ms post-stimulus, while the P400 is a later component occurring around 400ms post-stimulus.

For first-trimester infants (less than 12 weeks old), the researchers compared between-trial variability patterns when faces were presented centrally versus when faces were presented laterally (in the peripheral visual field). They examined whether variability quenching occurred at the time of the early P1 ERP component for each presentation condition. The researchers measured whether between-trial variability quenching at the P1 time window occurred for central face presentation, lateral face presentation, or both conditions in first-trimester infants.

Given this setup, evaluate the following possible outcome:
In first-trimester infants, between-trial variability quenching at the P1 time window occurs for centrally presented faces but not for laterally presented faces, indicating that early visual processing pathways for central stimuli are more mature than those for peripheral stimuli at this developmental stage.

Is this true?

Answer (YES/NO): NO